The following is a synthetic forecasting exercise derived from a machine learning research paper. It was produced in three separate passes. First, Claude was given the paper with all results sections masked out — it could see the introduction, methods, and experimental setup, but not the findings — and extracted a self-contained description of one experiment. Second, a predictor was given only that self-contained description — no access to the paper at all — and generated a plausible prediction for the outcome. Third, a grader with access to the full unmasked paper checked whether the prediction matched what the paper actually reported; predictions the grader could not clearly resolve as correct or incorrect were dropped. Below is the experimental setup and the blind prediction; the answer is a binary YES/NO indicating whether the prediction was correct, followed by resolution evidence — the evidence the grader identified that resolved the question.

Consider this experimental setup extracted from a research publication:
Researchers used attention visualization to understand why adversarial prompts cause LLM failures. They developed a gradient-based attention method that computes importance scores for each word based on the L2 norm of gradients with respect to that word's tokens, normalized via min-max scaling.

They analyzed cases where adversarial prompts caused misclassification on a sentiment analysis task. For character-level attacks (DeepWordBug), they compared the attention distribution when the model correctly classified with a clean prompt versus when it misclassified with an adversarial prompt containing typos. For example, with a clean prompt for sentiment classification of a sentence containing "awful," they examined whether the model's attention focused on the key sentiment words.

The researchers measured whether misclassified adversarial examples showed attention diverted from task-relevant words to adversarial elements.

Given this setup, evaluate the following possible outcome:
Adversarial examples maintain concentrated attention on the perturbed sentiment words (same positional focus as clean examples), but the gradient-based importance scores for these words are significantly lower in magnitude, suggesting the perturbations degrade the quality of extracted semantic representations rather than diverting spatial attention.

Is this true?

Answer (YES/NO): NO